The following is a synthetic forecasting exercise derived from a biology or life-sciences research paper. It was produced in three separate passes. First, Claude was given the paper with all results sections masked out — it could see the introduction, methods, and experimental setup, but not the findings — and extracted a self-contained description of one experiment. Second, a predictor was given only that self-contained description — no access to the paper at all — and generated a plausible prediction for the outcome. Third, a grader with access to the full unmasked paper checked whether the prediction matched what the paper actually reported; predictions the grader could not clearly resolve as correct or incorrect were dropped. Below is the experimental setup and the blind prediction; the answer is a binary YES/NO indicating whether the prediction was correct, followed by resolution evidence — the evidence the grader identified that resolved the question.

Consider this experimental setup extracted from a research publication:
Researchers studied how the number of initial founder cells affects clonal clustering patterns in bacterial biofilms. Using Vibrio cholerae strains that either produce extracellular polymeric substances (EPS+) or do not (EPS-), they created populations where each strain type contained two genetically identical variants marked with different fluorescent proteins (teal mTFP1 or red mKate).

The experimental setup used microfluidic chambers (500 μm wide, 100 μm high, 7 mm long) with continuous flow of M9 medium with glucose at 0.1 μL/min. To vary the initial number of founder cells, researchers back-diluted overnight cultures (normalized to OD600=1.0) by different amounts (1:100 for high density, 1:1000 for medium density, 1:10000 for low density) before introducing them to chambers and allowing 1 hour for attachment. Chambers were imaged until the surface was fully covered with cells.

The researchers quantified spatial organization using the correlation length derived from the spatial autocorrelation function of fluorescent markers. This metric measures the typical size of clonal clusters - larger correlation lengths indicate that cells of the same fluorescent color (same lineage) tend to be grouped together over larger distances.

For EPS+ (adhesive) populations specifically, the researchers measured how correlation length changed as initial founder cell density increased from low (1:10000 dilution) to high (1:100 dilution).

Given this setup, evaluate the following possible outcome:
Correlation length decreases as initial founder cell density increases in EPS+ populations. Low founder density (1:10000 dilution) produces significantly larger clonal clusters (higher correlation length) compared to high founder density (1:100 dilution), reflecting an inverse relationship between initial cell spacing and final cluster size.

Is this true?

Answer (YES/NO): YES